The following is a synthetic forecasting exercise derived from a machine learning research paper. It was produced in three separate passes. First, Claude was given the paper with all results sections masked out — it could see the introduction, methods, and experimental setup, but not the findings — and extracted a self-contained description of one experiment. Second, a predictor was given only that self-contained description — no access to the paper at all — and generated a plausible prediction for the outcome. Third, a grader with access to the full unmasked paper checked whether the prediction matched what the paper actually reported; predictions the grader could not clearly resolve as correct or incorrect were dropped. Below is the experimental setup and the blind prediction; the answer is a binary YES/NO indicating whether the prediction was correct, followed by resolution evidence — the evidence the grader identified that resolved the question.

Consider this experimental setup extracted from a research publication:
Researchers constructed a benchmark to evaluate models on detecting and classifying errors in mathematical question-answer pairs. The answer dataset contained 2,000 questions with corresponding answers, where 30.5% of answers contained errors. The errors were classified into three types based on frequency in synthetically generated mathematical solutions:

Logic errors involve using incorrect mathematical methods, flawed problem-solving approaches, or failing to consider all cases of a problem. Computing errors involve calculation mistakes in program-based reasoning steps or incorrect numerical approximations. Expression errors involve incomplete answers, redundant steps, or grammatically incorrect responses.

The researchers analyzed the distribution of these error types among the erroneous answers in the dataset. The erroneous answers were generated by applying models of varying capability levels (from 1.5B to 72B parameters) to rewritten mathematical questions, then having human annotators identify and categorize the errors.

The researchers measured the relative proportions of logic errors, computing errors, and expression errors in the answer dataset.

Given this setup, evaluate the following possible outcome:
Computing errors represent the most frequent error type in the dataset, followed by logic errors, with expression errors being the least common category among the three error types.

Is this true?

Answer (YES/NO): NO